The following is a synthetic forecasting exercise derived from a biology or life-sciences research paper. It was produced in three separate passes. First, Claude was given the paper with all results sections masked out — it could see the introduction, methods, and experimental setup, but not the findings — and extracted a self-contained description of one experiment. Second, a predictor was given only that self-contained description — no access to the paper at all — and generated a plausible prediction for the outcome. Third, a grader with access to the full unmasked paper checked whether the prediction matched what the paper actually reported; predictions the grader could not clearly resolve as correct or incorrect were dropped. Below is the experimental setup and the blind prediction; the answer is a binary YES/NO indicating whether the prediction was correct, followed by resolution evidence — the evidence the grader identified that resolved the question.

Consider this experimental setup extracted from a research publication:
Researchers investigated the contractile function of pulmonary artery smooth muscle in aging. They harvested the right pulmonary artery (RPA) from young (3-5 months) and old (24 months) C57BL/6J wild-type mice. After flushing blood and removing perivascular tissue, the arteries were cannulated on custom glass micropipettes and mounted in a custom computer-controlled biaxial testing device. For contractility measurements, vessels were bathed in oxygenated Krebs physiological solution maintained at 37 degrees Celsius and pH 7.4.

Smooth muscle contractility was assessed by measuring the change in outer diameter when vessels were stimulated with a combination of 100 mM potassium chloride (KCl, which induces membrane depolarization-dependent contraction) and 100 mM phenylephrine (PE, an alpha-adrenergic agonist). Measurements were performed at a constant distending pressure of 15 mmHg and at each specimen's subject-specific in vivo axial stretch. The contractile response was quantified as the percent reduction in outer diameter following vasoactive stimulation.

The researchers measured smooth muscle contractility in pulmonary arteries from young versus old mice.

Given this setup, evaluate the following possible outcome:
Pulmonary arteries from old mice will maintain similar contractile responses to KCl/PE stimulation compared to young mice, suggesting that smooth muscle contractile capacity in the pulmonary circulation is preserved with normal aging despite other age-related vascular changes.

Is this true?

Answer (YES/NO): YES